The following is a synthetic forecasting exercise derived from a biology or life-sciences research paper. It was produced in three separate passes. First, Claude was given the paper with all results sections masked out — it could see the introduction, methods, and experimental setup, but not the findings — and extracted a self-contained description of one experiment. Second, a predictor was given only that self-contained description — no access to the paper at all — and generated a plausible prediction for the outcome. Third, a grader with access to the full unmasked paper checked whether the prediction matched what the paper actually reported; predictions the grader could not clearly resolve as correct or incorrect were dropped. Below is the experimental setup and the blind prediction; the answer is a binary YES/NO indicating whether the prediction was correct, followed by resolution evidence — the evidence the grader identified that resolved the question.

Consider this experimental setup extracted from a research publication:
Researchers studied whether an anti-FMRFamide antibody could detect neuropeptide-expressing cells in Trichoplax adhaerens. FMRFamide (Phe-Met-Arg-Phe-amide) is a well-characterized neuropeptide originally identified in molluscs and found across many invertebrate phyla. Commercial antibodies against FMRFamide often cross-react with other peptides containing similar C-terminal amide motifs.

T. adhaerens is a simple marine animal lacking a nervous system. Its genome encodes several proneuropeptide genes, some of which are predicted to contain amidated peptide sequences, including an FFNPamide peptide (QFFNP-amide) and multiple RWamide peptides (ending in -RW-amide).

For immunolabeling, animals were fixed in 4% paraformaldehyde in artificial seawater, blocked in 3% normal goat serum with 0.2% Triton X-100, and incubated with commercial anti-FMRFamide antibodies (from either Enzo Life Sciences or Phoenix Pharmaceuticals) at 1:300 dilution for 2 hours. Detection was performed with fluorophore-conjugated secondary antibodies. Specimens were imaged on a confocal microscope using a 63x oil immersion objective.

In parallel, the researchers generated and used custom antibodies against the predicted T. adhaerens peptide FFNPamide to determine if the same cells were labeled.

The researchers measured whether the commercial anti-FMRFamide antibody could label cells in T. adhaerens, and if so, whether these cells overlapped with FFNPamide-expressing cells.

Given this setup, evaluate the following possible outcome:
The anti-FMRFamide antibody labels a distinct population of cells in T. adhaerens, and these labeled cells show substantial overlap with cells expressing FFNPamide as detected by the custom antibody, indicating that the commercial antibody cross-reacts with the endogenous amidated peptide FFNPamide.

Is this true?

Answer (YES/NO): NO